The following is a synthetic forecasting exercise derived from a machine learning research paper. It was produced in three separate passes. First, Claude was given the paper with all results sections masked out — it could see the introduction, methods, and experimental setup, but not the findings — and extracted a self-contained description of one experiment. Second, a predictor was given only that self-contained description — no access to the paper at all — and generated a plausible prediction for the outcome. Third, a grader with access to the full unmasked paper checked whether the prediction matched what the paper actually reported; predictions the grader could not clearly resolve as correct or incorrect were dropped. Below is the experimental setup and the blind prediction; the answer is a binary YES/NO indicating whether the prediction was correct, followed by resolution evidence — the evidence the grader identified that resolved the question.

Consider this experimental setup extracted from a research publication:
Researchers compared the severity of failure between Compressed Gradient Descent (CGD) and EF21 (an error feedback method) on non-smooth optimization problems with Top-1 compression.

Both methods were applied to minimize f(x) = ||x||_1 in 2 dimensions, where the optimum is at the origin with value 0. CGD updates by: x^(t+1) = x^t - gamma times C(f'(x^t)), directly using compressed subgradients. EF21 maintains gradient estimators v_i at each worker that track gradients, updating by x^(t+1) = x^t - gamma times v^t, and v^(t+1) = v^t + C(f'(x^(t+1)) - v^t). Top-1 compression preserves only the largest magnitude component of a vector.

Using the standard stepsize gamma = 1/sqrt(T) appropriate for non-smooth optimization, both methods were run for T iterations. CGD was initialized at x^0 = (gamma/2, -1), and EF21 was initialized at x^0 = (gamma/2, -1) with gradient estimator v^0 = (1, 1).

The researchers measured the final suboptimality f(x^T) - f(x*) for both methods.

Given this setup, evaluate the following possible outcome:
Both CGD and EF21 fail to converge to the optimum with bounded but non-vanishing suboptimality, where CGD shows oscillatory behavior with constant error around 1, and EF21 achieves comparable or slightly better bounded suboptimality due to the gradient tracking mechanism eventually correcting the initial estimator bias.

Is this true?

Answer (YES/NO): NO